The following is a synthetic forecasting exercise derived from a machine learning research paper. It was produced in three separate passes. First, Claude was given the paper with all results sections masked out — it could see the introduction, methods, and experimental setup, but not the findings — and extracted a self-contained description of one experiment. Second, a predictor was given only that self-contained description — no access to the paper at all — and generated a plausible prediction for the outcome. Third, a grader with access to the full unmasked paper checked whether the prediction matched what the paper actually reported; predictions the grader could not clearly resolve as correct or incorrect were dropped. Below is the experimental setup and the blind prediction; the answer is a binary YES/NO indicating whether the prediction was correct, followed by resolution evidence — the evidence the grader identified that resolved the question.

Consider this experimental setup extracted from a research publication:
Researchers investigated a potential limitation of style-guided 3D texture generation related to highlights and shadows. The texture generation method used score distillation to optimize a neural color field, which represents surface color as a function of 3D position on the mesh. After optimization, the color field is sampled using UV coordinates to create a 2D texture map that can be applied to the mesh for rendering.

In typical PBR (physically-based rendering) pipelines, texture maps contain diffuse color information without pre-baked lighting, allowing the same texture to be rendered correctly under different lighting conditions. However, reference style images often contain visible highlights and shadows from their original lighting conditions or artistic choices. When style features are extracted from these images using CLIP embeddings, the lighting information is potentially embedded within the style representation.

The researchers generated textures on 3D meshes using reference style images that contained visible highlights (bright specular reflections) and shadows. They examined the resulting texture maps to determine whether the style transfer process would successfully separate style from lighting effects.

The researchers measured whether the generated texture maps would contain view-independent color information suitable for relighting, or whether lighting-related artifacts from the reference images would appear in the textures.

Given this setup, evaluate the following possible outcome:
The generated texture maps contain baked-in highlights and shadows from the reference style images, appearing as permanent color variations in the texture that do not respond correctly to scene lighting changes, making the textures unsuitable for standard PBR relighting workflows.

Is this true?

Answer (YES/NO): YES